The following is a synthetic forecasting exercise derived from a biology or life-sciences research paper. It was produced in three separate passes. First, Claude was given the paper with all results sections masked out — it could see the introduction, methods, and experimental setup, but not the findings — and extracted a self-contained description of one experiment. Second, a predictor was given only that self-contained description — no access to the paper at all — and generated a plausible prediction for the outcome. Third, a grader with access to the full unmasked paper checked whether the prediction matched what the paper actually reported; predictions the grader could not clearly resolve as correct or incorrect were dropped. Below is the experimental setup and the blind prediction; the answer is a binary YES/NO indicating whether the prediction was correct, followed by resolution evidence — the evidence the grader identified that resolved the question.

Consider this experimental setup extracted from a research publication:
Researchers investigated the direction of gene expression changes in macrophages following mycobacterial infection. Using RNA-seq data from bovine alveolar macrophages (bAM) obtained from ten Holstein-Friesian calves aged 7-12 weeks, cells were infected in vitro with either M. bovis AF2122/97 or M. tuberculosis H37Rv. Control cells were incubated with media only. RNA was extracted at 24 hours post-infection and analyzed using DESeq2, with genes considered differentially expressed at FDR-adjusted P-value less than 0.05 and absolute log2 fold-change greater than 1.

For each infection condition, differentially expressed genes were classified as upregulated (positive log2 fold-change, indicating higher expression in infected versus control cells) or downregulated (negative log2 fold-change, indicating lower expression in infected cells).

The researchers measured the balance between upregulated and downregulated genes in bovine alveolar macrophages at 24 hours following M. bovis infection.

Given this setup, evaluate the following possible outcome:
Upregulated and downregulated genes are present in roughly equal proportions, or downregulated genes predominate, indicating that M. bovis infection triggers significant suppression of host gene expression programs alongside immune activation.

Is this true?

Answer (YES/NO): YES